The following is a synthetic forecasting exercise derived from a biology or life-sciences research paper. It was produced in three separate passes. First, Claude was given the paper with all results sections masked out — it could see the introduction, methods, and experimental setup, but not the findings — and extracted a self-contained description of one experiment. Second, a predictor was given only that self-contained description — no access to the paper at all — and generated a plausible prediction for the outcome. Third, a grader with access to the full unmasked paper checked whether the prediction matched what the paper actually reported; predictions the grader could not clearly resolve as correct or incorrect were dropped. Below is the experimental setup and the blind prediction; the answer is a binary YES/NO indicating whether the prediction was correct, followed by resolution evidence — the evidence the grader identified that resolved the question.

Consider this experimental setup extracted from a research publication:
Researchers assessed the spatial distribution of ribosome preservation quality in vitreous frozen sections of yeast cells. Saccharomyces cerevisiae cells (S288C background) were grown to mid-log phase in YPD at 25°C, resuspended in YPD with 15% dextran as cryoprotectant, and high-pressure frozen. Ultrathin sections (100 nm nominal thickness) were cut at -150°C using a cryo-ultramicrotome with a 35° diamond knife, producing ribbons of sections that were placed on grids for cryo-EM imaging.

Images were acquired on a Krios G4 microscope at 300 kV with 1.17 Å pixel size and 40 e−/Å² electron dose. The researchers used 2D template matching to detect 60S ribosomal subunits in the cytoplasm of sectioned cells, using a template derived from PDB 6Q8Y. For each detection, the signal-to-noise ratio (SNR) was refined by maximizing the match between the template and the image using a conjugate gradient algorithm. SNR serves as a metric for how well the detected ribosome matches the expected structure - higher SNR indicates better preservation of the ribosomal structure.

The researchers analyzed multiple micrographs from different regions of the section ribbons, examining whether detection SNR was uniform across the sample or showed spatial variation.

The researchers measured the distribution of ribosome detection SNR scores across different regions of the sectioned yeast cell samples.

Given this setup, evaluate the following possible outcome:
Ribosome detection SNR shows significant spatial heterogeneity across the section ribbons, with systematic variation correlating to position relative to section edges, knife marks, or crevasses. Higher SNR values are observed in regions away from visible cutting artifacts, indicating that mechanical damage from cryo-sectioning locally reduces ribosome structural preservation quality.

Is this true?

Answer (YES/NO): NO